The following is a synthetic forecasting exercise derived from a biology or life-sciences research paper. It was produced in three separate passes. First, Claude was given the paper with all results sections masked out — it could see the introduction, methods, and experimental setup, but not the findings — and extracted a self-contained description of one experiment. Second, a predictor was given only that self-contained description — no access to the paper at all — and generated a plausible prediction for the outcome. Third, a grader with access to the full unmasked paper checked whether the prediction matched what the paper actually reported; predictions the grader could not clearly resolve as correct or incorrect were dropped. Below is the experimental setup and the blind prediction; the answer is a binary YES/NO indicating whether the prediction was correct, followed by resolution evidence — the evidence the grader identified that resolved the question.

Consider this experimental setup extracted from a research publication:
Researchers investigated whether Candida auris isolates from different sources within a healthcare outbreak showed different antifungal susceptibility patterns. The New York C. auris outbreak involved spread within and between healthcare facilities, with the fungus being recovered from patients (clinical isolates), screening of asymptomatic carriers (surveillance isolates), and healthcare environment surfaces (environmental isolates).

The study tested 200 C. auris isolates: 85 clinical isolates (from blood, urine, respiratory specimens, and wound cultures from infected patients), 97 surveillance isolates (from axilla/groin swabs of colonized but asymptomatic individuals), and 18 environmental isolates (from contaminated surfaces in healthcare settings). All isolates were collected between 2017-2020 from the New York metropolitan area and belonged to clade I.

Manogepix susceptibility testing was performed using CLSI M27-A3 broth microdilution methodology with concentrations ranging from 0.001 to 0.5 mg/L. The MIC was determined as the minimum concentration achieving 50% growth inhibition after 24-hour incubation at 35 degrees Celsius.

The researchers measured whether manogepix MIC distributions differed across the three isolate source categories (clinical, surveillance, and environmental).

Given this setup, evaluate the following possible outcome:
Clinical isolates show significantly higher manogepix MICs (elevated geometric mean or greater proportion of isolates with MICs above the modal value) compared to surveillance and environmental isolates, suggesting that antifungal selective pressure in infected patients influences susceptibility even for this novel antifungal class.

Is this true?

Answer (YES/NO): NO